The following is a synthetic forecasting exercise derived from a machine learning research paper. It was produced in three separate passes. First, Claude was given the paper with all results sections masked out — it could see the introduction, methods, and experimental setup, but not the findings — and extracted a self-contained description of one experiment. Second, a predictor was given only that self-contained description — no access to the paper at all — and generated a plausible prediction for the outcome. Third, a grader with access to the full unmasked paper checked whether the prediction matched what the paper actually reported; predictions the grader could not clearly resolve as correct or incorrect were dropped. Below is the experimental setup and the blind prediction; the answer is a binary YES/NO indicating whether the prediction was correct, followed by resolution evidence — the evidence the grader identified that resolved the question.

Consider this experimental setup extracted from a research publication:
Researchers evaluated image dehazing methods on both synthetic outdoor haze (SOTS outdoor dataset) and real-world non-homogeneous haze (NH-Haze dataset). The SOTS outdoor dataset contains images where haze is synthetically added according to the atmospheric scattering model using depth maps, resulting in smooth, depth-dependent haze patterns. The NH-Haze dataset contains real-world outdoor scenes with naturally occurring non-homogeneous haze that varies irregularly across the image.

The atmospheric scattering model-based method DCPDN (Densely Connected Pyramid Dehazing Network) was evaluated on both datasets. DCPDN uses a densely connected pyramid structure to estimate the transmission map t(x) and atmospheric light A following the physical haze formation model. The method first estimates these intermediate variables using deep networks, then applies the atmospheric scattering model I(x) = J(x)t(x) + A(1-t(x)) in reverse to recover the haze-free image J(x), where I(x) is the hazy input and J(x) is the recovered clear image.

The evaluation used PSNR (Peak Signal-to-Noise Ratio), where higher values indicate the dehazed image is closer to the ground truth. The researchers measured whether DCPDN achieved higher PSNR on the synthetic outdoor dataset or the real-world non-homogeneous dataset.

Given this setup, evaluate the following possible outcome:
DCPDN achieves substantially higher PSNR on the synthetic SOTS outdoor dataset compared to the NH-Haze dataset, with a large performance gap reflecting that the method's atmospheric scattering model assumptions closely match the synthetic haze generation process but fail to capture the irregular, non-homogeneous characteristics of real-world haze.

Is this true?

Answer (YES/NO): YES